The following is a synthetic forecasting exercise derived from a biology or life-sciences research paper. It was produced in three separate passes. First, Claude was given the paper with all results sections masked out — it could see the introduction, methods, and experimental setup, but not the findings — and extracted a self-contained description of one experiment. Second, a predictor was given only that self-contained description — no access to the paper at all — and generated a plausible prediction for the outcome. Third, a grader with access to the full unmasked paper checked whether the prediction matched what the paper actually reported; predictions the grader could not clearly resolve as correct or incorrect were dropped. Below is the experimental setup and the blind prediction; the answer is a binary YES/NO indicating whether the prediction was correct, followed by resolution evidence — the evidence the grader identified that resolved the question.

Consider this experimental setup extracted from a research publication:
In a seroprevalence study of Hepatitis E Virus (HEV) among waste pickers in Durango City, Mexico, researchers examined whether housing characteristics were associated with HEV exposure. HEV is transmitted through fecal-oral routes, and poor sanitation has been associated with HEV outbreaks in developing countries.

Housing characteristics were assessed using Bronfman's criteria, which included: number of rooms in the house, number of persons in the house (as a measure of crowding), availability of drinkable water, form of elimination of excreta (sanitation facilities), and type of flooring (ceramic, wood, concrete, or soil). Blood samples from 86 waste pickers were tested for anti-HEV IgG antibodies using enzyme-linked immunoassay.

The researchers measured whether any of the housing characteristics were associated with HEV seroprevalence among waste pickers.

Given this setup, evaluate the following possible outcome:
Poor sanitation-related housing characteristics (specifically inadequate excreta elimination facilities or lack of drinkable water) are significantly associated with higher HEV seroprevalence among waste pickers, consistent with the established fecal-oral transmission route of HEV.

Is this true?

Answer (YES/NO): NO